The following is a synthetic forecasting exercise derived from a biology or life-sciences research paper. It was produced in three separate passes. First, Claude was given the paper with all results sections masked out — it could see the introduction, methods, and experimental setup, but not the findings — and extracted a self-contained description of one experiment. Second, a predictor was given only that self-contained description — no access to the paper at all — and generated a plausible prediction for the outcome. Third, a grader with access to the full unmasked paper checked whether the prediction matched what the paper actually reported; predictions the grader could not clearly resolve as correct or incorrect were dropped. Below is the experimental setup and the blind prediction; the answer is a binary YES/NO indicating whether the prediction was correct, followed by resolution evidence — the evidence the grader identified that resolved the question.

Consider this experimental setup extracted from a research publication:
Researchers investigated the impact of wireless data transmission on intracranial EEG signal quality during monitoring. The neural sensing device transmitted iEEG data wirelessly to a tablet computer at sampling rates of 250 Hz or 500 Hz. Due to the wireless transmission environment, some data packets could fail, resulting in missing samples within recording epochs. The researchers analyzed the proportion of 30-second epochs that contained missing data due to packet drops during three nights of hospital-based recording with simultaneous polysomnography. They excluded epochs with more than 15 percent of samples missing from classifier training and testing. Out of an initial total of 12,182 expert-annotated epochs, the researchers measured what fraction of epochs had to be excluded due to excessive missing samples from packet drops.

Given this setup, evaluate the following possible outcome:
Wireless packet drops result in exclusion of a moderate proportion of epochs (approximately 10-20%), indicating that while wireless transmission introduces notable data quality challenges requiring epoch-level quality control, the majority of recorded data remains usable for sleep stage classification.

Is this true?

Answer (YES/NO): NO